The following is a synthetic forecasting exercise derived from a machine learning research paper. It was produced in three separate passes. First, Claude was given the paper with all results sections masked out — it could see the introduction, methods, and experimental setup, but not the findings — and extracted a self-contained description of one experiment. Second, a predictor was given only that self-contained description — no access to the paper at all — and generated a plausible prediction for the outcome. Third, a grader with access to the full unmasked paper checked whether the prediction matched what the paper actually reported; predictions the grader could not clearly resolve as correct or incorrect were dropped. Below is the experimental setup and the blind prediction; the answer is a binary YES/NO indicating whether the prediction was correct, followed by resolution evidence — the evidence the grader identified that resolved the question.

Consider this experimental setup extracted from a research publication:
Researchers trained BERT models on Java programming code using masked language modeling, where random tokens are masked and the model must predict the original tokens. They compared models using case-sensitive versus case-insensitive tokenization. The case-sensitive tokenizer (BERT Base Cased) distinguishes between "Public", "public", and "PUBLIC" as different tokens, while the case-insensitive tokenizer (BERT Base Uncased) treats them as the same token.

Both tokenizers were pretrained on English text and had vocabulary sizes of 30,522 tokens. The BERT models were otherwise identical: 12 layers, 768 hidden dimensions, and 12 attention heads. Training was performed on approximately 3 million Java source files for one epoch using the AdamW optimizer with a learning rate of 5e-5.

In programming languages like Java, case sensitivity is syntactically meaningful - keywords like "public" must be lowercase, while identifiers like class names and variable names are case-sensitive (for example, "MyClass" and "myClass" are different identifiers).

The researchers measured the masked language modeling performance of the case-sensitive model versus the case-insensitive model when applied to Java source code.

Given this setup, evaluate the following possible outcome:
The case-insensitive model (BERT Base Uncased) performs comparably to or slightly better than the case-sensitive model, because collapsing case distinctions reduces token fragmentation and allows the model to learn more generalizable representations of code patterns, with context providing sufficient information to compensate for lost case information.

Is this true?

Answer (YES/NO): NO